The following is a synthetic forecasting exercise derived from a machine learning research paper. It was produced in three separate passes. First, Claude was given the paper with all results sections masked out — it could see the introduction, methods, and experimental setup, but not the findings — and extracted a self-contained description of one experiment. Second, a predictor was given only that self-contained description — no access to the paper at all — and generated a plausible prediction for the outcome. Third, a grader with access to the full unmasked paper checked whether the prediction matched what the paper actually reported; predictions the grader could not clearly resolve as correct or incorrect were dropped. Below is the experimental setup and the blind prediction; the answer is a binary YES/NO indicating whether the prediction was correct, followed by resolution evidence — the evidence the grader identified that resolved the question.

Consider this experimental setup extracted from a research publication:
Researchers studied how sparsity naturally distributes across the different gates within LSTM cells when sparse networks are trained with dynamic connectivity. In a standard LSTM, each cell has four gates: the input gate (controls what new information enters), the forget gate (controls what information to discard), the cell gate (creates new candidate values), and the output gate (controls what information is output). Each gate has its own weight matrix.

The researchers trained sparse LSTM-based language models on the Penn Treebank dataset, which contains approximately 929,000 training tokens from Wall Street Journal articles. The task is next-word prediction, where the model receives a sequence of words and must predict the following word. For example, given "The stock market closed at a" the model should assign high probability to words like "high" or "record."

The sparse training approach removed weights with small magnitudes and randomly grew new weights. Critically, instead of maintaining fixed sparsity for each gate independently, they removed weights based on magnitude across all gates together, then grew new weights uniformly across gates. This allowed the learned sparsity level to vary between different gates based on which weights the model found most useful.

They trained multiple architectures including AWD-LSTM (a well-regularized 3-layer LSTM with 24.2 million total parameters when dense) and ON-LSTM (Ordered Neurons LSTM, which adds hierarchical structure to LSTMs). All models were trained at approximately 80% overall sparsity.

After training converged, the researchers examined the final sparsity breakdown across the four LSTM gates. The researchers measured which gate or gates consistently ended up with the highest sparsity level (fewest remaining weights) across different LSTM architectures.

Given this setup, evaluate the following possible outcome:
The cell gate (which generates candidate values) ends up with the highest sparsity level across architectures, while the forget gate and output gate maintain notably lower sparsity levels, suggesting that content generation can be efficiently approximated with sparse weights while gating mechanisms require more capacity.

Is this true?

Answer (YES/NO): NO